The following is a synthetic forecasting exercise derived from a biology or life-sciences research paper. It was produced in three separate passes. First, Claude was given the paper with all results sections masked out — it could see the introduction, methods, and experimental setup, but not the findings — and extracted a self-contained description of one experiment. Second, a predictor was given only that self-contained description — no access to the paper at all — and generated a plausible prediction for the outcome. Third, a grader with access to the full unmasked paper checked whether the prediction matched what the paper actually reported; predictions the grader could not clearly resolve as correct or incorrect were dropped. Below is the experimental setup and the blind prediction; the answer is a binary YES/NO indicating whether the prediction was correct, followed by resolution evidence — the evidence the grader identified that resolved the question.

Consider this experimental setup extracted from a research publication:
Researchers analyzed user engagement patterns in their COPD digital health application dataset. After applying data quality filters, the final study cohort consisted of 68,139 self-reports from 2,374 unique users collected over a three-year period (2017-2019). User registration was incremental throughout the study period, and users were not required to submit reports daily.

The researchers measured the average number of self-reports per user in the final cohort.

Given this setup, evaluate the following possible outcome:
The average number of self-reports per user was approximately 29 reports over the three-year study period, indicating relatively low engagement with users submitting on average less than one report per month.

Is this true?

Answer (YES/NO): YES